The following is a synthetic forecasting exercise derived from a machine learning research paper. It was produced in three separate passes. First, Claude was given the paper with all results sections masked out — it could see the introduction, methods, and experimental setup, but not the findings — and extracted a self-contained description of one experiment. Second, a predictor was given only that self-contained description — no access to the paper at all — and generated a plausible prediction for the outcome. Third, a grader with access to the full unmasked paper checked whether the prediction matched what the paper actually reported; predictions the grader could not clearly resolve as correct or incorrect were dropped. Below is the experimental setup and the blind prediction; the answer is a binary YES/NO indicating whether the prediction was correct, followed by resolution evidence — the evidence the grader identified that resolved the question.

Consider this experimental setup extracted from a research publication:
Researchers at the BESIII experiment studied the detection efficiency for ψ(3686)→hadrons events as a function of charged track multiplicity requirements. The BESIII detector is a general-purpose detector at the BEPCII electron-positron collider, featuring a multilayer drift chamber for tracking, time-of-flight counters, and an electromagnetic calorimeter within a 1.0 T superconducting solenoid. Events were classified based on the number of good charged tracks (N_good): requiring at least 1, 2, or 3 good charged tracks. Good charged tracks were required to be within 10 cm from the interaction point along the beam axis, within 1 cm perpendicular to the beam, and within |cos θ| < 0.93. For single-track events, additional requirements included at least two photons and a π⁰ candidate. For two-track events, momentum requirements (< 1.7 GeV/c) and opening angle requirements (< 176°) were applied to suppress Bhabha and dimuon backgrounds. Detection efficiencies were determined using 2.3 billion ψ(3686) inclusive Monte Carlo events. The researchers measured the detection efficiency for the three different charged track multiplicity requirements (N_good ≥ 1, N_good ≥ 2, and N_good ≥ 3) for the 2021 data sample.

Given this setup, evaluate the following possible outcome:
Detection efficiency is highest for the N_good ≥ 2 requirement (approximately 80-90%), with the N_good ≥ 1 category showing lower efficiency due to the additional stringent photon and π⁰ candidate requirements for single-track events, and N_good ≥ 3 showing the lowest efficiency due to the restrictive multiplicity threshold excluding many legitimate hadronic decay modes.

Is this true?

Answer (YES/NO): NO